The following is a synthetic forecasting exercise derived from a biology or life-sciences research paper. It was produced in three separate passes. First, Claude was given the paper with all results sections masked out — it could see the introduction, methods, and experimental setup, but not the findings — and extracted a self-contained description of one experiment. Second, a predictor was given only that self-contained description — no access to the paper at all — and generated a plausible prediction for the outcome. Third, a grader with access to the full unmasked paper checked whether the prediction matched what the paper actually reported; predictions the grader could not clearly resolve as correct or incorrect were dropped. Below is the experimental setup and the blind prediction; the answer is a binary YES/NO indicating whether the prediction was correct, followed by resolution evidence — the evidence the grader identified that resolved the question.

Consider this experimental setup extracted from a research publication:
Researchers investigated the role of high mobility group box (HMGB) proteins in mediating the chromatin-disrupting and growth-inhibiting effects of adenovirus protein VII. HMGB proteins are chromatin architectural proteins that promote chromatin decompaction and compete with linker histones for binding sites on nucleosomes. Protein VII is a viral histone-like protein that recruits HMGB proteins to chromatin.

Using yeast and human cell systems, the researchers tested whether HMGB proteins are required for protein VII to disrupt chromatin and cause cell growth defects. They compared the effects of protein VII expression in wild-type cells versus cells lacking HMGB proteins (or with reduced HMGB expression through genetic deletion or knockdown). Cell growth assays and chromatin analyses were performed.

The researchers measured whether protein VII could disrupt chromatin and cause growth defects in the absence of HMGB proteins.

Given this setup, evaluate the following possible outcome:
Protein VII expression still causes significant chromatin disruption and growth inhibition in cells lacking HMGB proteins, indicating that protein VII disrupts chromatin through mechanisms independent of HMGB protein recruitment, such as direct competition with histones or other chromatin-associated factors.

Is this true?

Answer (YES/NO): NO